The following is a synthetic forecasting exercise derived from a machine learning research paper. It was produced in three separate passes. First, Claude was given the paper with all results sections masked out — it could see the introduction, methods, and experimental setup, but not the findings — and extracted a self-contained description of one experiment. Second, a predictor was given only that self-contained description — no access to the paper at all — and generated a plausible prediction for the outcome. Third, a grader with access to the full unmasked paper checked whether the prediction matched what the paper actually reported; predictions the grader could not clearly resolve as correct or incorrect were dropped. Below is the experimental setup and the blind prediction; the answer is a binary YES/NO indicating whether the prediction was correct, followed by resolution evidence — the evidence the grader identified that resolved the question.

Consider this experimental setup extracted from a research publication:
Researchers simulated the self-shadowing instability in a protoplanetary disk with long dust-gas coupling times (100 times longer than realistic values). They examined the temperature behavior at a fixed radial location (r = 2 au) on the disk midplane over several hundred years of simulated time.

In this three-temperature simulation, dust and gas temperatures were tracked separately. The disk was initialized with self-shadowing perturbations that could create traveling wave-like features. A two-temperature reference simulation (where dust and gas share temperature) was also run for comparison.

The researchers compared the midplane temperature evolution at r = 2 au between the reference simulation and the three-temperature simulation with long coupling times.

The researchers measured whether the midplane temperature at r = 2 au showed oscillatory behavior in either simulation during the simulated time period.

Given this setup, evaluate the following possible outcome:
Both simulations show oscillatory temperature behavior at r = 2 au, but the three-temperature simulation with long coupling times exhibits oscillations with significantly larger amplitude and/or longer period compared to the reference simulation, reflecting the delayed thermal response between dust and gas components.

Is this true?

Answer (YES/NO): NO